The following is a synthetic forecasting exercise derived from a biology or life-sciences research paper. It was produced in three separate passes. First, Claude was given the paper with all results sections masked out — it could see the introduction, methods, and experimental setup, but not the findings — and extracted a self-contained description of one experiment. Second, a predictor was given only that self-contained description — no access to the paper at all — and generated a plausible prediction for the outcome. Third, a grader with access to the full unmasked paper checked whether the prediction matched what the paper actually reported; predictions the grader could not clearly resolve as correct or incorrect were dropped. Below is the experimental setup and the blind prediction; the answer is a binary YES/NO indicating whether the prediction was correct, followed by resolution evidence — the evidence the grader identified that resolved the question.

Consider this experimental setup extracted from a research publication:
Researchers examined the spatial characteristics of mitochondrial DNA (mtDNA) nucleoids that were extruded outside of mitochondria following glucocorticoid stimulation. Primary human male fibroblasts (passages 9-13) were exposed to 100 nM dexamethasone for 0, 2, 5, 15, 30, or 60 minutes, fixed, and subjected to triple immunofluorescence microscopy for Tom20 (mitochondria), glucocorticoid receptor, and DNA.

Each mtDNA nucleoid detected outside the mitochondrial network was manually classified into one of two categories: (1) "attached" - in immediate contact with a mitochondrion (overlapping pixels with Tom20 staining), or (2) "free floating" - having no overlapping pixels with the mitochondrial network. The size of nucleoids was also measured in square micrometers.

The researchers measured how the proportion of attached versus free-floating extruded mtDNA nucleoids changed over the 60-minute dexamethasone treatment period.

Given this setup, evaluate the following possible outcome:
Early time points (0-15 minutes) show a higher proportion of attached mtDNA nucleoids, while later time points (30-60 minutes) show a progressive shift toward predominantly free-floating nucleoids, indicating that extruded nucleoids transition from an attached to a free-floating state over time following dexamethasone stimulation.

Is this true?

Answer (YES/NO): YES